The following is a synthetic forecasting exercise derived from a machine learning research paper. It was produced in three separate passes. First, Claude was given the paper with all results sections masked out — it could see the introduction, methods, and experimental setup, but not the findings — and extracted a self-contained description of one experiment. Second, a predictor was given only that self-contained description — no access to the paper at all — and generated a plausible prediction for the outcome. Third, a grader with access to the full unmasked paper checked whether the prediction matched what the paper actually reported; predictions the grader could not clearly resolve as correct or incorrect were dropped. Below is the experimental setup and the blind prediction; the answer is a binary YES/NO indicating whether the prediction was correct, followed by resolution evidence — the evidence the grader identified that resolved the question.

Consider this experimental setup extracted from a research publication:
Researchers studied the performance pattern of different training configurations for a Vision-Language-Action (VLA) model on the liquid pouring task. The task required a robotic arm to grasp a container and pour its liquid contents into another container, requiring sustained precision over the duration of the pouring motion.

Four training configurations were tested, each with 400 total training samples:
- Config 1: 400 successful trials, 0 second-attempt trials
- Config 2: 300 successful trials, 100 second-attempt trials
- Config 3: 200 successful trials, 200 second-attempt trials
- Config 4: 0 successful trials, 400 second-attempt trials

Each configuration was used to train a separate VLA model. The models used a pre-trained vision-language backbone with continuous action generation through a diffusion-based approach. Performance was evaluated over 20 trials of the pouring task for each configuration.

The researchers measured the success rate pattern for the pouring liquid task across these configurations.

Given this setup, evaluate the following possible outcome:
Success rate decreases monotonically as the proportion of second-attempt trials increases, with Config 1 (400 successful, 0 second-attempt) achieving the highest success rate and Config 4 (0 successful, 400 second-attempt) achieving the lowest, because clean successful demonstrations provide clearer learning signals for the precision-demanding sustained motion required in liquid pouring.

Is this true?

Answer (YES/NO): YES